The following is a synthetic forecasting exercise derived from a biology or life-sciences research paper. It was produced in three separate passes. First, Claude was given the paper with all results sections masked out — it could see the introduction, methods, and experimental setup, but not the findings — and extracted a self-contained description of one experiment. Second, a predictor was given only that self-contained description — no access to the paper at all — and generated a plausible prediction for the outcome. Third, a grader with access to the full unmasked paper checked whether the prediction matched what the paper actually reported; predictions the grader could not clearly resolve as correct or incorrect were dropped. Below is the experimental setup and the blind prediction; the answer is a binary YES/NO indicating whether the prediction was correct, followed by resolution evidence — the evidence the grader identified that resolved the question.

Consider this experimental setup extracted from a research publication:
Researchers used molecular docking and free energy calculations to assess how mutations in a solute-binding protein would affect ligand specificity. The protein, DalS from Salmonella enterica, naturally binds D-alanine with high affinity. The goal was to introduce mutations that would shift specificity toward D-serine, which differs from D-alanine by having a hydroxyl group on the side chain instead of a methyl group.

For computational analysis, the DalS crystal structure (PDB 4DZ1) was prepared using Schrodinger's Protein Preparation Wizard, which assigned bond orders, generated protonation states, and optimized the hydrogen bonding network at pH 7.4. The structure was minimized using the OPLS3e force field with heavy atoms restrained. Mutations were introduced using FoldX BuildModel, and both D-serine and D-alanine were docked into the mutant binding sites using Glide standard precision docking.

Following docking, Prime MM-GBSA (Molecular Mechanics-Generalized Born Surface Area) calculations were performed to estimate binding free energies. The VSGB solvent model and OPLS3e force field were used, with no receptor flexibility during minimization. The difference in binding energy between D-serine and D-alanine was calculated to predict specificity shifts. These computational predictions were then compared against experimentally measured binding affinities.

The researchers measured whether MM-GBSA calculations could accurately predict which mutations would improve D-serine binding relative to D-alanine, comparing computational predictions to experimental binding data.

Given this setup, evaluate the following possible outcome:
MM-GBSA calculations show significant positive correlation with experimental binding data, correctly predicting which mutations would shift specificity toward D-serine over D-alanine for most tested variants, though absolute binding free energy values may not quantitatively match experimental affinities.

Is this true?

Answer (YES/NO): NO